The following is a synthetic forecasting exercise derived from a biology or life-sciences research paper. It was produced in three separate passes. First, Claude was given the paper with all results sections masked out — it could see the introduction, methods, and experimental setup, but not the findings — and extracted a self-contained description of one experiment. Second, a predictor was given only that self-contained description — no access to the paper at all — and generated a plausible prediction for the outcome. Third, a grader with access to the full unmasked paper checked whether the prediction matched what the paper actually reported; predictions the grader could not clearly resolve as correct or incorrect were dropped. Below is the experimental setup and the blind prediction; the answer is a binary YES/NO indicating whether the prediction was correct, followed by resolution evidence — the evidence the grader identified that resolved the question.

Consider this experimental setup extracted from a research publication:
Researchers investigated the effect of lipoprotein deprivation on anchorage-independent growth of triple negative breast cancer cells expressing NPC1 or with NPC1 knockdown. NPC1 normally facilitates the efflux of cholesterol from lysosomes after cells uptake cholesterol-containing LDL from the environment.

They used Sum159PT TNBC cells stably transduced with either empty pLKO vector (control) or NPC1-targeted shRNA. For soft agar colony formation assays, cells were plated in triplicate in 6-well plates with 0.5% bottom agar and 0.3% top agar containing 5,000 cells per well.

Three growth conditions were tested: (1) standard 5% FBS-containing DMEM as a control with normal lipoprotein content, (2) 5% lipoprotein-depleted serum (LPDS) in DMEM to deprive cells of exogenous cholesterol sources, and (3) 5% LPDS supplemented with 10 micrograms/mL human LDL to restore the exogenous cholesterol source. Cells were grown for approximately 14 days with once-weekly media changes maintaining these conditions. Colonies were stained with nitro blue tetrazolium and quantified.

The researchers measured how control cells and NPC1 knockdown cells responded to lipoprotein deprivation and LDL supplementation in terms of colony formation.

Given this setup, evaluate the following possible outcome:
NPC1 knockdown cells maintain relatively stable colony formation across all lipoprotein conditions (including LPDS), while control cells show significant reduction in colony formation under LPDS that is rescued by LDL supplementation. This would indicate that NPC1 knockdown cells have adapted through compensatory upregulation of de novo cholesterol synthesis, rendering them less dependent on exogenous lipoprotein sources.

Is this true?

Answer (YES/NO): NO